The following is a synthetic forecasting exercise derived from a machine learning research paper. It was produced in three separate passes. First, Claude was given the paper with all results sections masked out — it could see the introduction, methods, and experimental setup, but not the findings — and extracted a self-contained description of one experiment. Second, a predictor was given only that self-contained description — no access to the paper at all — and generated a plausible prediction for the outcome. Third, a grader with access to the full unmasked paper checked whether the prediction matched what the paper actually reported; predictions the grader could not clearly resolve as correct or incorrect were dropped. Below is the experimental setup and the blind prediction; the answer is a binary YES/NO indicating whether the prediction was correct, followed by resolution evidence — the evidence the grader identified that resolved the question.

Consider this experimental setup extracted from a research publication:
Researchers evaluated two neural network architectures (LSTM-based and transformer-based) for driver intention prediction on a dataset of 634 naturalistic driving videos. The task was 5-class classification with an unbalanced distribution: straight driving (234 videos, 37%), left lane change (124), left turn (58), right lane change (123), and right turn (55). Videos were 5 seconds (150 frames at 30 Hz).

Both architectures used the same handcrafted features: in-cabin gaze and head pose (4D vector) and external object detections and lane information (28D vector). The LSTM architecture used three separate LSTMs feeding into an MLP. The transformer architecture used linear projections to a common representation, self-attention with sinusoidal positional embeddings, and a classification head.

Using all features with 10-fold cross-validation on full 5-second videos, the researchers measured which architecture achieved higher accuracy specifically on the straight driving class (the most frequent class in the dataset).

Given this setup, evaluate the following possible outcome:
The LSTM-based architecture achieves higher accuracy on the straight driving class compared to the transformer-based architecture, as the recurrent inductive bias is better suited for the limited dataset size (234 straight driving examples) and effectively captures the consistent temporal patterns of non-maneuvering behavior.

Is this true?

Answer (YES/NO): NO